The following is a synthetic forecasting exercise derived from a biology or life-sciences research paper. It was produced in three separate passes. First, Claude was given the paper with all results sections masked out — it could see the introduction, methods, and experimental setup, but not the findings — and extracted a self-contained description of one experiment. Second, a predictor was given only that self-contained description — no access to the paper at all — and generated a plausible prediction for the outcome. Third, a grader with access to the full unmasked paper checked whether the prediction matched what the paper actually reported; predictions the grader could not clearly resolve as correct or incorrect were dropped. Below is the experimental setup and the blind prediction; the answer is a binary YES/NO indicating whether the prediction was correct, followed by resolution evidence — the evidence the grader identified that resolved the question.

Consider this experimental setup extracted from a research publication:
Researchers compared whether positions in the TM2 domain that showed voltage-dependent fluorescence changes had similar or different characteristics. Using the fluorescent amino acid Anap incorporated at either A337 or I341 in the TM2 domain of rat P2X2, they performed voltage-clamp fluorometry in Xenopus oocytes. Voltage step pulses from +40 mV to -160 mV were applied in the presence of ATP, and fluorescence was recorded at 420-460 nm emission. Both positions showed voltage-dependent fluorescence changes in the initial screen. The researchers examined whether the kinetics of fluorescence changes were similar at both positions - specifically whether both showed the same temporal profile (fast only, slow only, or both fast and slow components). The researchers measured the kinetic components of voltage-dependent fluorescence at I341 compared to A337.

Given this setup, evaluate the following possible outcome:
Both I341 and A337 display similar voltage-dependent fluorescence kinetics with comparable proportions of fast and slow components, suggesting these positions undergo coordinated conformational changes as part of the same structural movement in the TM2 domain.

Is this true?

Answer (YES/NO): NO